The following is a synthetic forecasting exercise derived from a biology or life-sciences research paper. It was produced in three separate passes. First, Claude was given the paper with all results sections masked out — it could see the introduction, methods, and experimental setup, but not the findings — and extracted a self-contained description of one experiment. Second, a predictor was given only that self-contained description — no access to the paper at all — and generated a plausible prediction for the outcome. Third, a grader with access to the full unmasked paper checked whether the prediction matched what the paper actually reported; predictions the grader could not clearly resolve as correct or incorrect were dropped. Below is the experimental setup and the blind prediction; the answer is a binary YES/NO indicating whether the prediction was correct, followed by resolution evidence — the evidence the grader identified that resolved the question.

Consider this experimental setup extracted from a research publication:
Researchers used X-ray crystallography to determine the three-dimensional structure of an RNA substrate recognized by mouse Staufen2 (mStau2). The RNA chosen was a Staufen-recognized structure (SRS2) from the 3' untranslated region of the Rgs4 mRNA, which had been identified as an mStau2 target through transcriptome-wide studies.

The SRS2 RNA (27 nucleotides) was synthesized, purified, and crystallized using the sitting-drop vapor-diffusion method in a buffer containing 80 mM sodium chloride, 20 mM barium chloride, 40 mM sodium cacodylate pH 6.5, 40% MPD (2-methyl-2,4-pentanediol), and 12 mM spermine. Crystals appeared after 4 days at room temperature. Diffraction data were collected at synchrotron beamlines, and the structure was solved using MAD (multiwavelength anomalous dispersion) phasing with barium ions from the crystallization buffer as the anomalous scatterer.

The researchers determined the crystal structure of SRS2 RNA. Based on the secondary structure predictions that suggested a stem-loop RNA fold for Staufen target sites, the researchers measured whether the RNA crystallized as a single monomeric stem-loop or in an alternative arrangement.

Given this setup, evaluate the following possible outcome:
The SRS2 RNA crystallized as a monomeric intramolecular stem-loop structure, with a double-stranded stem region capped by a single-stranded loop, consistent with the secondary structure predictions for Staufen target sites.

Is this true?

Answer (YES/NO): YES